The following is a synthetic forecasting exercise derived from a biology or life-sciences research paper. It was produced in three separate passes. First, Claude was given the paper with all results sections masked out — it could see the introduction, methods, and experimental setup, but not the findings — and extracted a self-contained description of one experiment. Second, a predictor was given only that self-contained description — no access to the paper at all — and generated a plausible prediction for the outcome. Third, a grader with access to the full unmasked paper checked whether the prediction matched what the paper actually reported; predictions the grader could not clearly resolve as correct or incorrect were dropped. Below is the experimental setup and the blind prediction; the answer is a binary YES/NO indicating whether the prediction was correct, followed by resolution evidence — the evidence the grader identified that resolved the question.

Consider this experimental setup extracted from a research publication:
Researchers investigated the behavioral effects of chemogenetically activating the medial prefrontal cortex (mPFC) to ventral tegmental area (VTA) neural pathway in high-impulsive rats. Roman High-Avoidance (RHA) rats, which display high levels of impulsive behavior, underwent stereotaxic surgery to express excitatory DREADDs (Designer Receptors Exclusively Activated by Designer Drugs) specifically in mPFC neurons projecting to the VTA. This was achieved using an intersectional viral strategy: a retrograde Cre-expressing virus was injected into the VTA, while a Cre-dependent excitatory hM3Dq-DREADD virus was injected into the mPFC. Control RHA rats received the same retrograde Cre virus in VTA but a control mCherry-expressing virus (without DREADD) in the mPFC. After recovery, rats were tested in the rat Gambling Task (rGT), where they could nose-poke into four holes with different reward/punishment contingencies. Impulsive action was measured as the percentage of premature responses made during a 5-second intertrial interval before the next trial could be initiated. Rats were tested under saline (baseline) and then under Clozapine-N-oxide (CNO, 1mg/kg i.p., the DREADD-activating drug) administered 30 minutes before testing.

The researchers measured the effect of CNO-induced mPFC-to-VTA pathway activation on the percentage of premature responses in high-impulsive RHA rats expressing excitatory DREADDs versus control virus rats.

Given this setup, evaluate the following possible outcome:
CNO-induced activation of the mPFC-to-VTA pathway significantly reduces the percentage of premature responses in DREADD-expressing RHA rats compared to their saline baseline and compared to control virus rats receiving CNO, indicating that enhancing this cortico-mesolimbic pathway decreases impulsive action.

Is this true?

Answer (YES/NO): YES